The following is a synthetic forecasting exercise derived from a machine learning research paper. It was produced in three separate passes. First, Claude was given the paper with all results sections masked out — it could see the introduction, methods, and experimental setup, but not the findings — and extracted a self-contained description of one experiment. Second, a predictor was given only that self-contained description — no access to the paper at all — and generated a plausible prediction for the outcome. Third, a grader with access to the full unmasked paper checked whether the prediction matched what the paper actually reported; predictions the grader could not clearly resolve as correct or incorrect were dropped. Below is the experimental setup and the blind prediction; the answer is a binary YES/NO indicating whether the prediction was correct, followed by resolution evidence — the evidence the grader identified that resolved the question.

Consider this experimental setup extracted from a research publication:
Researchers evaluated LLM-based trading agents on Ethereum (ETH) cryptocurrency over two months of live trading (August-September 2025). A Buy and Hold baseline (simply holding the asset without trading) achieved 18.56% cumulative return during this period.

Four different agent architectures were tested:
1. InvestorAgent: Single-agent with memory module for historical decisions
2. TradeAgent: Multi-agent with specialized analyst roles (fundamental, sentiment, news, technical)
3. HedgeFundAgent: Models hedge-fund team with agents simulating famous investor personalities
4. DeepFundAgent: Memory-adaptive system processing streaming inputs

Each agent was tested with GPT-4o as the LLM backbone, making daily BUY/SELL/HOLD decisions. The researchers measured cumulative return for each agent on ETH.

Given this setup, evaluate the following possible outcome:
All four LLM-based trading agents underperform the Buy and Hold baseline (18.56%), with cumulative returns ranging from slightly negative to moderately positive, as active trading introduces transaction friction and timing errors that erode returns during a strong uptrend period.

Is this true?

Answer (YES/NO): NO